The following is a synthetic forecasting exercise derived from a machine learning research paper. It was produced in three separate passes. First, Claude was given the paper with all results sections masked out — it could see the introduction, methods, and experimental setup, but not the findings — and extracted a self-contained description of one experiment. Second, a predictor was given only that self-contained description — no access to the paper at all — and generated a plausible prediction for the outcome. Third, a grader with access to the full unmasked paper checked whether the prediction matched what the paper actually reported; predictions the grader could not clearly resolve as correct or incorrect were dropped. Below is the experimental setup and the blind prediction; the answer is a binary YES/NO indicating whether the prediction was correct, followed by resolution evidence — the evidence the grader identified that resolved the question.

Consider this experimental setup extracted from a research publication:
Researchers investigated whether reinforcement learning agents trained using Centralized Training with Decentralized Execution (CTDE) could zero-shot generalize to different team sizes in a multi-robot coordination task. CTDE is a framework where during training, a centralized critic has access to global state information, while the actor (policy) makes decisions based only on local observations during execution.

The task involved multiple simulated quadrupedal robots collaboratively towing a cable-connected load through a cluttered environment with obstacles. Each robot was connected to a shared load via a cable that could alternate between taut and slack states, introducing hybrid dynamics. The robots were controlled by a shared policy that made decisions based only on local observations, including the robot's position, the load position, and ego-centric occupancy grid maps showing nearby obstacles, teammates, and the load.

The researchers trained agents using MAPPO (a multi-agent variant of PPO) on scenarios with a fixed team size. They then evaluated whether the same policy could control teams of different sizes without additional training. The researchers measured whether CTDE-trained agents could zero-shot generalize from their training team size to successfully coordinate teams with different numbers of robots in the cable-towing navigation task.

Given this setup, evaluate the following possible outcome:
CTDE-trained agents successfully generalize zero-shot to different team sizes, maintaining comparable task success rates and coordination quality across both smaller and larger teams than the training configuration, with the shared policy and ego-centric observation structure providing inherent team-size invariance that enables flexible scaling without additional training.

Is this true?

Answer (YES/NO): NO